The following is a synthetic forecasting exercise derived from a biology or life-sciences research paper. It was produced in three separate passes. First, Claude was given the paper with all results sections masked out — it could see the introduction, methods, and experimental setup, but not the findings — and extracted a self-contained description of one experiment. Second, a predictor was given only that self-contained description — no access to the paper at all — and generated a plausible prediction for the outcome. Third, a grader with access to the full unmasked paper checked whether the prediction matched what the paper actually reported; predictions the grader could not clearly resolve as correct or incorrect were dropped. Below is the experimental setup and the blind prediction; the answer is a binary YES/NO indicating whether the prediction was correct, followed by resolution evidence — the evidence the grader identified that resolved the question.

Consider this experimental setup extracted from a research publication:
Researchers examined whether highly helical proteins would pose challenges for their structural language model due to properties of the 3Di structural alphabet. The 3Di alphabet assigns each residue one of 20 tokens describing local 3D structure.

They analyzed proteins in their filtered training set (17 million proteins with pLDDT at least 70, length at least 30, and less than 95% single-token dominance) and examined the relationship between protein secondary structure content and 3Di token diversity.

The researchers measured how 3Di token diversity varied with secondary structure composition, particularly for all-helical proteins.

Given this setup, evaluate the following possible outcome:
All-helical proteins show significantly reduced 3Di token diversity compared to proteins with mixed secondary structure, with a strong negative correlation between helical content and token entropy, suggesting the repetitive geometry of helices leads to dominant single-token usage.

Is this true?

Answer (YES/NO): NO